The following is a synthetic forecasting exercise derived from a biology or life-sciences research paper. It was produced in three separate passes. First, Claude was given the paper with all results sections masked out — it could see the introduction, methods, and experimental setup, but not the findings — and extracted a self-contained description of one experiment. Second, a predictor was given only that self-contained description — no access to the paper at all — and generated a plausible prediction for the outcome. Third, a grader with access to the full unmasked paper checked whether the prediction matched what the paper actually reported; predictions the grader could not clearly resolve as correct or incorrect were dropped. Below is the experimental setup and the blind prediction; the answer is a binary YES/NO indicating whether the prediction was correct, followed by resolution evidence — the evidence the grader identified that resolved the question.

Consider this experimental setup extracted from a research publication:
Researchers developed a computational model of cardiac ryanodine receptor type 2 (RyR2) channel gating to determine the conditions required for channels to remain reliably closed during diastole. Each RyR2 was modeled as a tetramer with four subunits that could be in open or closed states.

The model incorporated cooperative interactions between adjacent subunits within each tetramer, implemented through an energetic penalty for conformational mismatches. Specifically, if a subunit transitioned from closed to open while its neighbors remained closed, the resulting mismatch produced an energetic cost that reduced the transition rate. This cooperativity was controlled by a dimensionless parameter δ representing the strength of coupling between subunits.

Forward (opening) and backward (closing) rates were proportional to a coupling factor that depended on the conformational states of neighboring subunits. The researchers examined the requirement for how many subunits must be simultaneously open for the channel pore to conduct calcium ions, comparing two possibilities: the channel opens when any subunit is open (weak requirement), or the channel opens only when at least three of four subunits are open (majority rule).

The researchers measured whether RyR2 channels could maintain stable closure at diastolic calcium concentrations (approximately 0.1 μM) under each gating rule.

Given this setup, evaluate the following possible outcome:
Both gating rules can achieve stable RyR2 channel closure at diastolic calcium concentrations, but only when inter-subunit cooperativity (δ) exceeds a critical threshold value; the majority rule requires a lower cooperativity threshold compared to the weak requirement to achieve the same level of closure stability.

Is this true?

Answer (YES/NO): NO